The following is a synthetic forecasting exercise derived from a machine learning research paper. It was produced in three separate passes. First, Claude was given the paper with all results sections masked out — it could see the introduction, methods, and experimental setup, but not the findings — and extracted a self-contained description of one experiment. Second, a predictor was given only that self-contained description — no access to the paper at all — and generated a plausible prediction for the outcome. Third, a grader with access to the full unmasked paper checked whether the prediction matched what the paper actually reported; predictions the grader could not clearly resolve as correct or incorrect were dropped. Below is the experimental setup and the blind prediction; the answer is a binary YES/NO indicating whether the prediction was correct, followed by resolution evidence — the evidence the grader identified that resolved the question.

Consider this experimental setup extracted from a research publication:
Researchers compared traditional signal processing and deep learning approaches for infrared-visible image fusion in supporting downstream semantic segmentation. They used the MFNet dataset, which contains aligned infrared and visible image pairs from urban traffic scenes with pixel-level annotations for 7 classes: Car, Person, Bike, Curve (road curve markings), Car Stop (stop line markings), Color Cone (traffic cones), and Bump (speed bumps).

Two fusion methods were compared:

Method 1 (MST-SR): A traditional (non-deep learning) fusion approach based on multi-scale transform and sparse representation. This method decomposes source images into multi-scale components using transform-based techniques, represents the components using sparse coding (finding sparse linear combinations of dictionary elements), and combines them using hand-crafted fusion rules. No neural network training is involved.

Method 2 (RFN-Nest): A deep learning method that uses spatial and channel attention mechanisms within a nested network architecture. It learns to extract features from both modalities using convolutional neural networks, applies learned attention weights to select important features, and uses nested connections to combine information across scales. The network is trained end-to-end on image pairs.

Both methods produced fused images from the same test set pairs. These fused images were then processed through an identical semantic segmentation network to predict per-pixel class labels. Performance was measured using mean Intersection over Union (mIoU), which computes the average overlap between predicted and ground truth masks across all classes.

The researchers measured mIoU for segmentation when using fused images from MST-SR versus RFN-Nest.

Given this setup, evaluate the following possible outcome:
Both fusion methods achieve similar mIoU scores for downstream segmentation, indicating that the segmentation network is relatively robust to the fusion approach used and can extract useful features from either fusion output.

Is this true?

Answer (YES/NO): YES